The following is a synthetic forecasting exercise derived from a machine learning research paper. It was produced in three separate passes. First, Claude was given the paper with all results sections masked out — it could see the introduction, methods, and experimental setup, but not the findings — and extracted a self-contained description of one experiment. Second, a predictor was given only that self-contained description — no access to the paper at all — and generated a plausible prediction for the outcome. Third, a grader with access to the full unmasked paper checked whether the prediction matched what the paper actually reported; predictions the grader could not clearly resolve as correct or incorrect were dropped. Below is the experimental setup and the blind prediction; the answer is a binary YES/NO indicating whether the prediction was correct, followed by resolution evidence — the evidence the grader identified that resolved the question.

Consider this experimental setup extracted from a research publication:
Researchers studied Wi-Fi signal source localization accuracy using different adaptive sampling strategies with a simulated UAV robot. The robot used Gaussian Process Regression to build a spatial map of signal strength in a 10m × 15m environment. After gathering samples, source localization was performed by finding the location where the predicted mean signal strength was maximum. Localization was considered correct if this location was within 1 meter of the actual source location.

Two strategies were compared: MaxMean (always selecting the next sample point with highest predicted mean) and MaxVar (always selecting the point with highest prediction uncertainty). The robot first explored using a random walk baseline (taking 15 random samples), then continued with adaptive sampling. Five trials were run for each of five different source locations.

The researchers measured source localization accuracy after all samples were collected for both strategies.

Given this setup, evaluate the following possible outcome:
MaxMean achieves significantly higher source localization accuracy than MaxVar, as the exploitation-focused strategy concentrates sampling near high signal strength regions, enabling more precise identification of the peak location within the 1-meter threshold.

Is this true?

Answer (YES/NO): NO